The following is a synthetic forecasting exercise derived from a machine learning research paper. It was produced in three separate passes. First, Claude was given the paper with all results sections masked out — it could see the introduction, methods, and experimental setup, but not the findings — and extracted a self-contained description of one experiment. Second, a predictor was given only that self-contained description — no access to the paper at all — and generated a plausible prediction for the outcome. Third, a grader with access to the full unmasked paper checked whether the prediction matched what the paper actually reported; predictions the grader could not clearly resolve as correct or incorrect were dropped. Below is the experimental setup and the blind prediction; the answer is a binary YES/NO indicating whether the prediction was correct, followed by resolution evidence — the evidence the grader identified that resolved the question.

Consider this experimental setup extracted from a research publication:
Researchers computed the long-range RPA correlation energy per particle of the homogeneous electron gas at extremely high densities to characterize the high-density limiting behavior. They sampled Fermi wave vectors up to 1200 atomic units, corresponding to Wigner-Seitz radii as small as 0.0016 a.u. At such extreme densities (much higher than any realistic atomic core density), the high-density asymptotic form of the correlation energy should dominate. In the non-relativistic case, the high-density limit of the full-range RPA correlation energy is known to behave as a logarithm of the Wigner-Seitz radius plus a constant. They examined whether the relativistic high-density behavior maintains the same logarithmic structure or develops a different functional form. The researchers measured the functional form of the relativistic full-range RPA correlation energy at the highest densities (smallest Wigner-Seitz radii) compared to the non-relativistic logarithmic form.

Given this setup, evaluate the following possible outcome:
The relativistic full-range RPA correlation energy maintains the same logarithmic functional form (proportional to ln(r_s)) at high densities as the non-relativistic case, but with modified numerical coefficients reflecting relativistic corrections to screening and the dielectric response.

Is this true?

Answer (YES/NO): NO